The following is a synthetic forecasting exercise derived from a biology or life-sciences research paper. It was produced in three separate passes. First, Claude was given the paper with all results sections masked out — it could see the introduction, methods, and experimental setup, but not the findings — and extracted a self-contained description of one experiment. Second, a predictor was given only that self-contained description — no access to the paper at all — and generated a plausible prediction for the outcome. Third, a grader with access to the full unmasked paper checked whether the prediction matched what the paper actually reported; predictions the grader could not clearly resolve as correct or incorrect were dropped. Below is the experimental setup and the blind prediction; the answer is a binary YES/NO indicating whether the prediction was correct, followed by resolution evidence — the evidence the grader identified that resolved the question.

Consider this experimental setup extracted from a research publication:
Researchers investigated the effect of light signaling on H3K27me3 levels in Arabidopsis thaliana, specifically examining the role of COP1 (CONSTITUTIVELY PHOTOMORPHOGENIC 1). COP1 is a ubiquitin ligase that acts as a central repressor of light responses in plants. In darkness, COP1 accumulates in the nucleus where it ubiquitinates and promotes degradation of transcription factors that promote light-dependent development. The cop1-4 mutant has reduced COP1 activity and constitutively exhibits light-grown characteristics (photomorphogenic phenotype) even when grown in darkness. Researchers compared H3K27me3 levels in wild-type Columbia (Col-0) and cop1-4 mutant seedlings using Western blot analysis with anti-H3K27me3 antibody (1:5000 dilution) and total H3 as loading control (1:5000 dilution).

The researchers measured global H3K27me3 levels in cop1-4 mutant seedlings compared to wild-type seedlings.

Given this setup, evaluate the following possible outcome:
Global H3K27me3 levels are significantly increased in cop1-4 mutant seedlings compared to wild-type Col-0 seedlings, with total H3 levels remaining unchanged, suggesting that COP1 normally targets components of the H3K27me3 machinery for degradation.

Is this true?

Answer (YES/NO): NO